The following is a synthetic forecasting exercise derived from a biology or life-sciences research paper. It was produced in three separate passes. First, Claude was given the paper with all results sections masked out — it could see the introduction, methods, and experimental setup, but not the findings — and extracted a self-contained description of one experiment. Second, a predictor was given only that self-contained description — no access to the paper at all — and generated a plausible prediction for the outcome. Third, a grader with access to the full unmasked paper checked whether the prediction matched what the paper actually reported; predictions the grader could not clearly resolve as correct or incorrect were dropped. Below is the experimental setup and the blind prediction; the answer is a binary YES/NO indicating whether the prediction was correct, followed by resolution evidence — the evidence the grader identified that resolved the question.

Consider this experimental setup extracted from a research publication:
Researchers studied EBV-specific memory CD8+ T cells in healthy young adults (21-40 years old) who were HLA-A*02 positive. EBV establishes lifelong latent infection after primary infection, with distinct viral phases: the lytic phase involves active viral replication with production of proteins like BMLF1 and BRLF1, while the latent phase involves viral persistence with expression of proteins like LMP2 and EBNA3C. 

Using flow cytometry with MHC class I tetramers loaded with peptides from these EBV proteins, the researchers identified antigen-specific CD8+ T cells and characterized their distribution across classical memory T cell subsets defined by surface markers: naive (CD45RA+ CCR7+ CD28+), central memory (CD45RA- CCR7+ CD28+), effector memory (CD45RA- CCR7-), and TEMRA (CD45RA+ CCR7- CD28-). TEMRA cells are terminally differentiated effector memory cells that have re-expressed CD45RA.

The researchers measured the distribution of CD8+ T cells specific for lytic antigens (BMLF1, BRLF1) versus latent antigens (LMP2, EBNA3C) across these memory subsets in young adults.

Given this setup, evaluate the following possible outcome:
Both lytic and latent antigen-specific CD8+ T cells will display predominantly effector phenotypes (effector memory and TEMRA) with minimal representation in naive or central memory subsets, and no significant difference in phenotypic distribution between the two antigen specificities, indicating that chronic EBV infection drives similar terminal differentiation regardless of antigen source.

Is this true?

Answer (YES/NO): NO